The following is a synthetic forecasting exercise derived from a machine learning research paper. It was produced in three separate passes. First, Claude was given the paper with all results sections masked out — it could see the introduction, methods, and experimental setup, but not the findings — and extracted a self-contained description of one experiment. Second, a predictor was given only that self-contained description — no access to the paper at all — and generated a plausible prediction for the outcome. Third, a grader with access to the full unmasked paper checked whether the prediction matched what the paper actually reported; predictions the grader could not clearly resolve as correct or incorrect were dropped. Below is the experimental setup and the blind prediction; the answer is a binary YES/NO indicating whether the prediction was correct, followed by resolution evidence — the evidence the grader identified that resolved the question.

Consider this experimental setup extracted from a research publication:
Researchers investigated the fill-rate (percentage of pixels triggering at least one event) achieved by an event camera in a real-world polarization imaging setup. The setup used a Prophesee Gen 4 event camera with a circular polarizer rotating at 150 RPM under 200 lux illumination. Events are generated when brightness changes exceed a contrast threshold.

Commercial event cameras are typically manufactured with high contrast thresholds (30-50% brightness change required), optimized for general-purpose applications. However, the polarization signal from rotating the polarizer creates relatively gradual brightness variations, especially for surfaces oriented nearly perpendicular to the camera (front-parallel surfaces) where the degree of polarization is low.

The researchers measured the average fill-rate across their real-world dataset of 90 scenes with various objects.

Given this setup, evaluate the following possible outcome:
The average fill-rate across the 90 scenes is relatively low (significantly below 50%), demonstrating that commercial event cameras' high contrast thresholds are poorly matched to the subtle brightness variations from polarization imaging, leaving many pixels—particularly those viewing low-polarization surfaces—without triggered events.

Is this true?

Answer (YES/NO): YES